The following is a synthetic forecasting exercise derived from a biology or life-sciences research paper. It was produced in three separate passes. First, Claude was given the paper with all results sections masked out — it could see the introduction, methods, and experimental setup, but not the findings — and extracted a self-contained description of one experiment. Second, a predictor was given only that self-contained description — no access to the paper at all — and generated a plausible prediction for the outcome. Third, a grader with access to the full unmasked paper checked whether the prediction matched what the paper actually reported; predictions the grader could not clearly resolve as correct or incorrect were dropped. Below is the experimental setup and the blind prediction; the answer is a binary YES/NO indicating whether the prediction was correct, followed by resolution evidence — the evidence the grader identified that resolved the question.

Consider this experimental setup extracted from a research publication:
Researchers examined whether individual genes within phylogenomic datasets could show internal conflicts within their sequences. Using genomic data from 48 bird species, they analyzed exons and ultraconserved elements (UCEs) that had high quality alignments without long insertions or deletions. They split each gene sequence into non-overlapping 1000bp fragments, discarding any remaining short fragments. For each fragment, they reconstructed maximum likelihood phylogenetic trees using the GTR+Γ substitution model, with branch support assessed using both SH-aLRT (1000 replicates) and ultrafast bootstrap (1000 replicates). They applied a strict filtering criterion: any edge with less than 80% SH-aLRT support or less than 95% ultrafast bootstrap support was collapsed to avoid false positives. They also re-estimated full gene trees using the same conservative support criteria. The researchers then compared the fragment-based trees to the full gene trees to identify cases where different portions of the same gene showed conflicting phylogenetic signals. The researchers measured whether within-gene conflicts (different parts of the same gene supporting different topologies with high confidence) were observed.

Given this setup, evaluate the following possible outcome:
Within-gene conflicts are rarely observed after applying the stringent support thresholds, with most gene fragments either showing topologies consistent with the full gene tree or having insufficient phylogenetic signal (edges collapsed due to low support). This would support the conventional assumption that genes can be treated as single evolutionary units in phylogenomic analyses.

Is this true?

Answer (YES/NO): NO